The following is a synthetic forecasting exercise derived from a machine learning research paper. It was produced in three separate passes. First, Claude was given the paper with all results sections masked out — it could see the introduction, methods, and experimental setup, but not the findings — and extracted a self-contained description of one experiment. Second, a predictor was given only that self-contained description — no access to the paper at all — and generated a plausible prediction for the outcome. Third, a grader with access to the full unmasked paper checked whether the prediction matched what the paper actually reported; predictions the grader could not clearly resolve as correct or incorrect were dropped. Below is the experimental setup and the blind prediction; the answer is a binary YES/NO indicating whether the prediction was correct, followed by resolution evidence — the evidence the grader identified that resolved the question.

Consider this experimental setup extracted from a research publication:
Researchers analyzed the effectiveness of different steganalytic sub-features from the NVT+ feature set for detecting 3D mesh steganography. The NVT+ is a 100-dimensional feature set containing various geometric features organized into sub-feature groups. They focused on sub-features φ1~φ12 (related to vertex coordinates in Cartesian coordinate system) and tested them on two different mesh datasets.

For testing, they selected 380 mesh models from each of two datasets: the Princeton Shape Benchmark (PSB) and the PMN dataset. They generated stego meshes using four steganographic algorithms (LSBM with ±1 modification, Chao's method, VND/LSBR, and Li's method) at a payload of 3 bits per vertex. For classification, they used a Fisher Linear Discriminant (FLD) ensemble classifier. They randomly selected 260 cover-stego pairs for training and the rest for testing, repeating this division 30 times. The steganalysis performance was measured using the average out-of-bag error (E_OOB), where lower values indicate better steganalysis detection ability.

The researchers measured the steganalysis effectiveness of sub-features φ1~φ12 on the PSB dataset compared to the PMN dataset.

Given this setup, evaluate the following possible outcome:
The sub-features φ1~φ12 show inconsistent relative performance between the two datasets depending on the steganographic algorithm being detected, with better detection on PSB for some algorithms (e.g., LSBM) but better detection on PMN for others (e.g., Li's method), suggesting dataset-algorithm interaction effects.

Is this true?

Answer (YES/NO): NO